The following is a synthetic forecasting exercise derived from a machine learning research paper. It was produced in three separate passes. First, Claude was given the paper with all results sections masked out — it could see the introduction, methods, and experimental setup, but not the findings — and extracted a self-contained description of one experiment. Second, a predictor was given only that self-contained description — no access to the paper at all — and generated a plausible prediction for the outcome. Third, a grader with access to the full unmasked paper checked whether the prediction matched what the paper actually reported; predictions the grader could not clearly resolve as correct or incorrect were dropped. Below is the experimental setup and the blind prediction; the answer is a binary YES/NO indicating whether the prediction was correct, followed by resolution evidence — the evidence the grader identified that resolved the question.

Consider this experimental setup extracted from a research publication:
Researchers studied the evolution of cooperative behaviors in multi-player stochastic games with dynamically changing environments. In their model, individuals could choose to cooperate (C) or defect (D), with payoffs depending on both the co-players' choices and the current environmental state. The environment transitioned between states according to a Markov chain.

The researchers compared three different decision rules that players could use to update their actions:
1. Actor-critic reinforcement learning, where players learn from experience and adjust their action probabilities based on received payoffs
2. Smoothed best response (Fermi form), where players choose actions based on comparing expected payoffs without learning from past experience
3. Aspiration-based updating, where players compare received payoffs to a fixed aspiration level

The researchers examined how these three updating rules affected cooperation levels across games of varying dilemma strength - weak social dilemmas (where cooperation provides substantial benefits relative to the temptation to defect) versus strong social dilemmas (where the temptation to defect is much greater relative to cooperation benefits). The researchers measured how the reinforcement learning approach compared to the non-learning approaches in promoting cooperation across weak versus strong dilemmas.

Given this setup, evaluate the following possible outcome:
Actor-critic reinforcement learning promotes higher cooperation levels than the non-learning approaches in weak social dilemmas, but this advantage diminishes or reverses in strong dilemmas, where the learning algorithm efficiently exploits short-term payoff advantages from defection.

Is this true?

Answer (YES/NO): NO